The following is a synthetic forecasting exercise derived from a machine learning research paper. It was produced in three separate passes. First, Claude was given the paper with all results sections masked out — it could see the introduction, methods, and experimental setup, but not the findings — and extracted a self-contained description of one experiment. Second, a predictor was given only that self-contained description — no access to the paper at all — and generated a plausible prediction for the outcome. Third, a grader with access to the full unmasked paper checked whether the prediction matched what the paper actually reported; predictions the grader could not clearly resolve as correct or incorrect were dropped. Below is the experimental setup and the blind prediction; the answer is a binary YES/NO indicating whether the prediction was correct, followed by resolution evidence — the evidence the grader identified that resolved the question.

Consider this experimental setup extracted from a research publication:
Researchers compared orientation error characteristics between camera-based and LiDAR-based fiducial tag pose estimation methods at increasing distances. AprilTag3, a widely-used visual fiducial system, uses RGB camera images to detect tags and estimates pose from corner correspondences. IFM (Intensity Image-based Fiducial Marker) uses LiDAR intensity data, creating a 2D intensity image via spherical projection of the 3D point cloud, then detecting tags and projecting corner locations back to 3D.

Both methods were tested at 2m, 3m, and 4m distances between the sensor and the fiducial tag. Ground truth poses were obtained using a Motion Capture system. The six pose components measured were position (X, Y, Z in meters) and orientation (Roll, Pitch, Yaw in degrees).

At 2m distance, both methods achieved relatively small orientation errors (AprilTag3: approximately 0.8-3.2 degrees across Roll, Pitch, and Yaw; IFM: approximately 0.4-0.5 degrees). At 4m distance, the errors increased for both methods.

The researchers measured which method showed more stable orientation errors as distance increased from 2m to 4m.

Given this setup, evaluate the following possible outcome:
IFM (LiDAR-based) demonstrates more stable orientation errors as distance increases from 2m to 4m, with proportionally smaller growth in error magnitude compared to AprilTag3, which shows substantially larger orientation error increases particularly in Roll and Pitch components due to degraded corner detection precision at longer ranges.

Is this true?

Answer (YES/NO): NO